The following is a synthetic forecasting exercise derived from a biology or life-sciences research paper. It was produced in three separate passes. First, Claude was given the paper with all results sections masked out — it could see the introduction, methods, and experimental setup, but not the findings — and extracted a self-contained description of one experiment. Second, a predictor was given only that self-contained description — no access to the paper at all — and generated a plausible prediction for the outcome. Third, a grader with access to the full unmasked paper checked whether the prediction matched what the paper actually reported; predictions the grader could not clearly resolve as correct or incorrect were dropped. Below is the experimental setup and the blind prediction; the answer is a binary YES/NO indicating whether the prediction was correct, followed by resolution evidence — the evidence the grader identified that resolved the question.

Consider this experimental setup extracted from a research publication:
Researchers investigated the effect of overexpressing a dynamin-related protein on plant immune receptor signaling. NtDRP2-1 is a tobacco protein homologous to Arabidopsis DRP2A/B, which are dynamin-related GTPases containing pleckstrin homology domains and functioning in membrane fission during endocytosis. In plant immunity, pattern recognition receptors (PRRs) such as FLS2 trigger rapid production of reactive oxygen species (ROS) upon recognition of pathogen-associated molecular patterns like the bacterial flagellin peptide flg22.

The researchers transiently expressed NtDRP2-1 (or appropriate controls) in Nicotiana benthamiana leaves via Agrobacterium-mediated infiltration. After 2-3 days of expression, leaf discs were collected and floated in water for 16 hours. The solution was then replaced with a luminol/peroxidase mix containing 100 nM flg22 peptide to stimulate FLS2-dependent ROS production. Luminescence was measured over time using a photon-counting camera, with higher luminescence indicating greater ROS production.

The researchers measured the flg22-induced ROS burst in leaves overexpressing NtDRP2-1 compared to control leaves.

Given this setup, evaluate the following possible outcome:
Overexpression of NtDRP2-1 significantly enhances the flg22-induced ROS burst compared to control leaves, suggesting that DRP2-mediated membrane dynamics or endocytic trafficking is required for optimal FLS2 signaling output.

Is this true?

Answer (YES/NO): NO